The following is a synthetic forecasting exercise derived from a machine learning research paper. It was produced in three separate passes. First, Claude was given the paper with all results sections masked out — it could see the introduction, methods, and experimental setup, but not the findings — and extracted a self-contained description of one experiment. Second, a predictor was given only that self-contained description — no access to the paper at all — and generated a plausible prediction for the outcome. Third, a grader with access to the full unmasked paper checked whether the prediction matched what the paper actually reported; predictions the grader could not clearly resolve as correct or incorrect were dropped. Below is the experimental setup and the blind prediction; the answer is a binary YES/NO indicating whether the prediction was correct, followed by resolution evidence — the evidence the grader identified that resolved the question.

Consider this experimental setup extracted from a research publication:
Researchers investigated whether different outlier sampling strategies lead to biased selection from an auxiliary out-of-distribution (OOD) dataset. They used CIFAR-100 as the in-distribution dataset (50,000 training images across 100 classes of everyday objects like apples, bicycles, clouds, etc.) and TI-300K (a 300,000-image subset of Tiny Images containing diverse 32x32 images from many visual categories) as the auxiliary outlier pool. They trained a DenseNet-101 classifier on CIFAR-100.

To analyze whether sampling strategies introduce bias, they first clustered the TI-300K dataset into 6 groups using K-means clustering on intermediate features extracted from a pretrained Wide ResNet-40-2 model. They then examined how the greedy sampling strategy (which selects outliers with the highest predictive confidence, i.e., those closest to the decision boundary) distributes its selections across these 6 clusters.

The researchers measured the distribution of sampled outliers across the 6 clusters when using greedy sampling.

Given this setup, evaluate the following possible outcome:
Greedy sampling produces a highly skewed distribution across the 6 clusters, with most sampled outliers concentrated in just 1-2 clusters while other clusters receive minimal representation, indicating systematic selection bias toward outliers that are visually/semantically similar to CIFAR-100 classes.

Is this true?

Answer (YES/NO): NO